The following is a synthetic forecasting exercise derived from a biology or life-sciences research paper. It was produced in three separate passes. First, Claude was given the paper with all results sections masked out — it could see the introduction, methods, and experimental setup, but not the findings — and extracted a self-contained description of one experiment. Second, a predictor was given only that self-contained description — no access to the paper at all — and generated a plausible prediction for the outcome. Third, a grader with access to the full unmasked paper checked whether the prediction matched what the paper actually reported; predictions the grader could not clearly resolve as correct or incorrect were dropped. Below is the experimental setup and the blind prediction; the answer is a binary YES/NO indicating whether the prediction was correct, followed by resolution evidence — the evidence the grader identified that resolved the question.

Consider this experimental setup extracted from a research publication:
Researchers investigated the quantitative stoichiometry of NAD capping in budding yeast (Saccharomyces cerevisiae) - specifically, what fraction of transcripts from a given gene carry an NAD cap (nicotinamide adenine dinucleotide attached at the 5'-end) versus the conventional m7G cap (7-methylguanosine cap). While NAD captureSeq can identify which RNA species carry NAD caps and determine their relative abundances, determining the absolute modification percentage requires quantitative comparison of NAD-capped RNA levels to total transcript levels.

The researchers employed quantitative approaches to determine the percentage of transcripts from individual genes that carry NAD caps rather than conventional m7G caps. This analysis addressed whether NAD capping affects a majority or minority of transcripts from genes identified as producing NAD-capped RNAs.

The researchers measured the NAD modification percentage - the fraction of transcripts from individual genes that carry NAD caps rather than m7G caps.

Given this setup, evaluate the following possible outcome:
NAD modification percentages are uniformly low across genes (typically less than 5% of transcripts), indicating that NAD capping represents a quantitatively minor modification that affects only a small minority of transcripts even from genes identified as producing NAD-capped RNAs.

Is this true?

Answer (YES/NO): YES